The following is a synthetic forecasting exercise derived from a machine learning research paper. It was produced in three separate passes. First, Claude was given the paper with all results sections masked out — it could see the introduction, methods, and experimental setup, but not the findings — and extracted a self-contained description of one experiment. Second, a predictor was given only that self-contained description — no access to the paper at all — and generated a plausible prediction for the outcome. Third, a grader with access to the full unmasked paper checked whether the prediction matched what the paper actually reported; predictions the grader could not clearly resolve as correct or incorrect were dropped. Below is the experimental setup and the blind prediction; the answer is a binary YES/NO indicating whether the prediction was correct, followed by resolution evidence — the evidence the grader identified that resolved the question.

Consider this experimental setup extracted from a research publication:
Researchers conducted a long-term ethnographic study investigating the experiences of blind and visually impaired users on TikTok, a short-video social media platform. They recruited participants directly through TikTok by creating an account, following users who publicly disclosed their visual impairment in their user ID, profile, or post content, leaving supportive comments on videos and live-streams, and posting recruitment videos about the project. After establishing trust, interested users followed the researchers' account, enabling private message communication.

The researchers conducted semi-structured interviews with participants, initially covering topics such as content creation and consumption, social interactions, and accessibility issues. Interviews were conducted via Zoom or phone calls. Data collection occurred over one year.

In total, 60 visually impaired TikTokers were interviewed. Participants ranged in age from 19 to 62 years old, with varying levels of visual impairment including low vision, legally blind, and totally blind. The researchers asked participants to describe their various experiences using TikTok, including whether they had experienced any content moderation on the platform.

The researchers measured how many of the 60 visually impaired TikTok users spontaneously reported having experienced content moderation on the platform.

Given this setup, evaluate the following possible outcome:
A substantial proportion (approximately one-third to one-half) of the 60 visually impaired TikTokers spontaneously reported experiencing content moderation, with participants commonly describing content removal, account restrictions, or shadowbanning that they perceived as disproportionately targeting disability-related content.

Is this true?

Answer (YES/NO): YES